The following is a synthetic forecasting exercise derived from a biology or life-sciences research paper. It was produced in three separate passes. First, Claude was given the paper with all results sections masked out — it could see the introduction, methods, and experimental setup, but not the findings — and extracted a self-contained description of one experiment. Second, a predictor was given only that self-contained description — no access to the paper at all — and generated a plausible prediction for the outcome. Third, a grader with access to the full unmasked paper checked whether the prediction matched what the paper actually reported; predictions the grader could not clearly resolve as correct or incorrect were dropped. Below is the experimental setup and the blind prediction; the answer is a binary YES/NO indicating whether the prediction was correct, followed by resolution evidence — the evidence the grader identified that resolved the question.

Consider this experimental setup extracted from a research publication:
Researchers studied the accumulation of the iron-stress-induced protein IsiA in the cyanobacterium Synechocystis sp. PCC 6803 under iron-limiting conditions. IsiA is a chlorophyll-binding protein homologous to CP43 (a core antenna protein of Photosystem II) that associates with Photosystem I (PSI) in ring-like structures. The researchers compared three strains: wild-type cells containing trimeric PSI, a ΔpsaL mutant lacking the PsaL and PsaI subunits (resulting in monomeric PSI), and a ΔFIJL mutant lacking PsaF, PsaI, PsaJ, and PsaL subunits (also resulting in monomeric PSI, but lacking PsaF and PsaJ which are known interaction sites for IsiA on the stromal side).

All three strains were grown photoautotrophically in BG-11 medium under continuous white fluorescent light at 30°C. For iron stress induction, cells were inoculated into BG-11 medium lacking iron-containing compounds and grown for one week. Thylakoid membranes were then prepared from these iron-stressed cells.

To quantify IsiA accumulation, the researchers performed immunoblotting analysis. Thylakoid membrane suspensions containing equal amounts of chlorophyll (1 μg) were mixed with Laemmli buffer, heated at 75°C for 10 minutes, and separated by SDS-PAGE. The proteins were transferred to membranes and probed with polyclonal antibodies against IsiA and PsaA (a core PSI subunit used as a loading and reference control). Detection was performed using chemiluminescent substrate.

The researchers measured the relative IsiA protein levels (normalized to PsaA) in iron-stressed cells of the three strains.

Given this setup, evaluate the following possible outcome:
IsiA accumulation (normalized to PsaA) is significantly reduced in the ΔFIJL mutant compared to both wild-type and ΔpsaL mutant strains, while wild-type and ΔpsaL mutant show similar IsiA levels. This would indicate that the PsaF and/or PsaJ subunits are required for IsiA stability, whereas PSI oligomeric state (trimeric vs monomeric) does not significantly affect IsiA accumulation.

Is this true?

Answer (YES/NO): NO